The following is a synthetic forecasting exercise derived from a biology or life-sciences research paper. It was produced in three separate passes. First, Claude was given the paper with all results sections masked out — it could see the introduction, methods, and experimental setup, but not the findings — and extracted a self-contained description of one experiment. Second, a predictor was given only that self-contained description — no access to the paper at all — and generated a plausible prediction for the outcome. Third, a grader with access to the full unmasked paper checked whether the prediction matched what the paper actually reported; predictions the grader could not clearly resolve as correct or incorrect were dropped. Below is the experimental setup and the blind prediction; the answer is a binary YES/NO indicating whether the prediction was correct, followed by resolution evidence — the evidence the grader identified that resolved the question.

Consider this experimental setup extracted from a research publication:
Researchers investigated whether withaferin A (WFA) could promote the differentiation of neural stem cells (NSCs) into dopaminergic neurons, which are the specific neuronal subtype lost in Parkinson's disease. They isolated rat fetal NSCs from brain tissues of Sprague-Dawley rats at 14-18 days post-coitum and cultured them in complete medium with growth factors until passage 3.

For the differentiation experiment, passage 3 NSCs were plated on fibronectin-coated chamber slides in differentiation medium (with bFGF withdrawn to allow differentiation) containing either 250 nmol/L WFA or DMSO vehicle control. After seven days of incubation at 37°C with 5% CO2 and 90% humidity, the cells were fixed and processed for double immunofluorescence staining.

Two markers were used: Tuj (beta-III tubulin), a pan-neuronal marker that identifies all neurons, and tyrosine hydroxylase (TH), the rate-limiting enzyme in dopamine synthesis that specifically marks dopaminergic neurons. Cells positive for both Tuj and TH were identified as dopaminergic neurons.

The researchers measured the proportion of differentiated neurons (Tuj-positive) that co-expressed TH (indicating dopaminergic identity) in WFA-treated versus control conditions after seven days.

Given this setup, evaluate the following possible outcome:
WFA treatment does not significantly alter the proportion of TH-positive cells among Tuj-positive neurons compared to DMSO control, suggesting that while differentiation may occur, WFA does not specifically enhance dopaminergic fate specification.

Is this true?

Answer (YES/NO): NO